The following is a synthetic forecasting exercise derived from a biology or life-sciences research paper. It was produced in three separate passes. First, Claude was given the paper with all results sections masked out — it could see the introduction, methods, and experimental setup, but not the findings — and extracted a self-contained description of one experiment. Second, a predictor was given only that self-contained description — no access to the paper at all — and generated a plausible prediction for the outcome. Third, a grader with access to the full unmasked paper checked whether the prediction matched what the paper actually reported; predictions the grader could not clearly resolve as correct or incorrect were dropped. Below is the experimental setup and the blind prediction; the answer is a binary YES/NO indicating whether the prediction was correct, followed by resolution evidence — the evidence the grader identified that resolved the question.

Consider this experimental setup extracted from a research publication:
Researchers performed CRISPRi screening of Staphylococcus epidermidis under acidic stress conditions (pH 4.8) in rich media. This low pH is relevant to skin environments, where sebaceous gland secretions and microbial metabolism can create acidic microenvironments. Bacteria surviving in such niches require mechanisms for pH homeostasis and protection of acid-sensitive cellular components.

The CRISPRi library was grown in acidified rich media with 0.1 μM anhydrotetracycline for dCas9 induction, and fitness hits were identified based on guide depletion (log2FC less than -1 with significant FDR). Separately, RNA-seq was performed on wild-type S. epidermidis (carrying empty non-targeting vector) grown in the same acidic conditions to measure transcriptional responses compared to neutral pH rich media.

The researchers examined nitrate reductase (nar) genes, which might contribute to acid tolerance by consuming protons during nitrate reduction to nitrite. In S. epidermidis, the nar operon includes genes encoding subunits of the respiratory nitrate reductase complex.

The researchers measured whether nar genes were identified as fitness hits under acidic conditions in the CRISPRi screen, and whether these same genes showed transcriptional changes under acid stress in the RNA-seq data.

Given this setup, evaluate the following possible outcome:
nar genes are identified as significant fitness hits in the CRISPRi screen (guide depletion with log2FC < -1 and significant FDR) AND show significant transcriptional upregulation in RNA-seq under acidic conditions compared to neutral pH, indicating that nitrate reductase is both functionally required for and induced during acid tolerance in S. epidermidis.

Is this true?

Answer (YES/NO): NO